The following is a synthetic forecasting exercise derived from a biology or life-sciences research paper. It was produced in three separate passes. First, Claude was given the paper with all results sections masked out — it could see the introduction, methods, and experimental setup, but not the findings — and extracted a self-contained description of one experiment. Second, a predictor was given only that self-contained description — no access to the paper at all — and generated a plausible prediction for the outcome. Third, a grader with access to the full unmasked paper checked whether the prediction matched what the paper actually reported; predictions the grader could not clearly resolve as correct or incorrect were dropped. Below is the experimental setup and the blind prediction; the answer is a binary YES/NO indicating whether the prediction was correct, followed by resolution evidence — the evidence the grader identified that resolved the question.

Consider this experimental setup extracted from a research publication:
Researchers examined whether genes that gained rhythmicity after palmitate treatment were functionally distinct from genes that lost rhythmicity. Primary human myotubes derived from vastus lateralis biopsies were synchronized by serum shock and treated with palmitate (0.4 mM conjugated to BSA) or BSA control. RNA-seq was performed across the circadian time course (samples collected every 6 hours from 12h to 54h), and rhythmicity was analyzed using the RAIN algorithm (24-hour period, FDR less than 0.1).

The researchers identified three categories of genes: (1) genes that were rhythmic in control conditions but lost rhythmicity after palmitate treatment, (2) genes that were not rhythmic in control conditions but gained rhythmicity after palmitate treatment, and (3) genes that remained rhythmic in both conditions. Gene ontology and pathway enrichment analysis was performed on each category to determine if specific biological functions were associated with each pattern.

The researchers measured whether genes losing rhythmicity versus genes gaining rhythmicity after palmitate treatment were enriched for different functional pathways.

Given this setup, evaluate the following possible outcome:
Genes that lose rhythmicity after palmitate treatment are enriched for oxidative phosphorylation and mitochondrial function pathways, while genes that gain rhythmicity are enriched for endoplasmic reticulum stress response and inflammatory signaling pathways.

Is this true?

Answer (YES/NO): NO